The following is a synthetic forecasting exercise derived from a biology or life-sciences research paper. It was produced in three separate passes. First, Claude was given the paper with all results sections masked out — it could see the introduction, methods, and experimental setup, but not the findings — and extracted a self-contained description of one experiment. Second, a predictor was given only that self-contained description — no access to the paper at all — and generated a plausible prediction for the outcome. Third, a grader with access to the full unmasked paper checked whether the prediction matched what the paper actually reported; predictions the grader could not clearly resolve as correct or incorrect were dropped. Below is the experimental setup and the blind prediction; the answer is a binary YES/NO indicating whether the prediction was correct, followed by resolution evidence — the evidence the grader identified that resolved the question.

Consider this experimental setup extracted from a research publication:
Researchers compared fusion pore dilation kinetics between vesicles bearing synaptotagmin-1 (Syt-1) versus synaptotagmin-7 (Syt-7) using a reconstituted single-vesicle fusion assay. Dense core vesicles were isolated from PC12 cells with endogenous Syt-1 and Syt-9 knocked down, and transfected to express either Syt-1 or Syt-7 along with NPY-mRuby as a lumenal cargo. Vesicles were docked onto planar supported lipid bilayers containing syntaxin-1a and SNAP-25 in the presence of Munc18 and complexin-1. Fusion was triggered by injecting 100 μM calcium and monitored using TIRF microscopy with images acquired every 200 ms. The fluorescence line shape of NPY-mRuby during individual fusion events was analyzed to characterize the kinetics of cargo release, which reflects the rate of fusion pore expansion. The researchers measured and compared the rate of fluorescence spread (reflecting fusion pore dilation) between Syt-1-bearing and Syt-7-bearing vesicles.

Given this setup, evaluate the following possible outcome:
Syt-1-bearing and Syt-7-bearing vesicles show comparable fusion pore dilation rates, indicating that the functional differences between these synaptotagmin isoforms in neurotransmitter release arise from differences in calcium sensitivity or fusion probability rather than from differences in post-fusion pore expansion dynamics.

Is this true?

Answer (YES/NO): NO